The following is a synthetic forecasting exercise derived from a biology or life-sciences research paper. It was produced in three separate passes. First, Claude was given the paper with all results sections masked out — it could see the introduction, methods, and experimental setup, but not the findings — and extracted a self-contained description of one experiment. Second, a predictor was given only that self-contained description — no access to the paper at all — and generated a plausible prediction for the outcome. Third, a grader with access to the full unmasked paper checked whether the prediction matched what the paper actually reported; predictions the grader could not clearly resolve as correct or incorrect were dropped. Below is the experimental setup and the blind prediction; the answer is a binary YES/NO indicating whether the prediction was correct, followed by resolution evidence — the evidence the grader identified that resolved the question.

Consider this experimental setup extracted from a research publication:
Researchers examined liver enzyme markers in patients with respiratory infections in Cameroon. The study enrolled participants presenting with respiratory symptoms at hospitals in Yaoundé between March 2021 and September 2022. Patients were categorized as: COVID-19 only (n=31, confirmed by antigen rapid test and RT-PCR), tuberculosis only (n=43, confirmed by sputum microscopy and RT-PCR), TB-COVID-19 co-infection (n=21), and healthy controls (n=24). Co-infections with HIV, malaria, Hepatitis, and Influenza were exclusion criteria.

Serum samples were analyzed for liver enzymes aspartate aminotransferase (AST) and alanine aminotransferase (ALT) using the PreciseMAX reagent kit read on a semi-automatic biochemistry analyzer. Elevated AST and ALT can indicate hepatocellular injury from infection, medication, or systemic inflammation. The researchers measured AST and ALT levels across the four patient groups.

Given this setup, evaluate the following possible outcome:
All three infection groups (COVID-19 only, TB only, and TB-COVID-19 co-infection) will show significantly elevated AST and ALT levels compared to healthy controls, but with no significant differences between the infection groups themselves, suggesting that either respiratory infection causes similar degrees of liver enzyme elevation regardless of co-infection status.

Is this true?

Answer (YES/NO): NO